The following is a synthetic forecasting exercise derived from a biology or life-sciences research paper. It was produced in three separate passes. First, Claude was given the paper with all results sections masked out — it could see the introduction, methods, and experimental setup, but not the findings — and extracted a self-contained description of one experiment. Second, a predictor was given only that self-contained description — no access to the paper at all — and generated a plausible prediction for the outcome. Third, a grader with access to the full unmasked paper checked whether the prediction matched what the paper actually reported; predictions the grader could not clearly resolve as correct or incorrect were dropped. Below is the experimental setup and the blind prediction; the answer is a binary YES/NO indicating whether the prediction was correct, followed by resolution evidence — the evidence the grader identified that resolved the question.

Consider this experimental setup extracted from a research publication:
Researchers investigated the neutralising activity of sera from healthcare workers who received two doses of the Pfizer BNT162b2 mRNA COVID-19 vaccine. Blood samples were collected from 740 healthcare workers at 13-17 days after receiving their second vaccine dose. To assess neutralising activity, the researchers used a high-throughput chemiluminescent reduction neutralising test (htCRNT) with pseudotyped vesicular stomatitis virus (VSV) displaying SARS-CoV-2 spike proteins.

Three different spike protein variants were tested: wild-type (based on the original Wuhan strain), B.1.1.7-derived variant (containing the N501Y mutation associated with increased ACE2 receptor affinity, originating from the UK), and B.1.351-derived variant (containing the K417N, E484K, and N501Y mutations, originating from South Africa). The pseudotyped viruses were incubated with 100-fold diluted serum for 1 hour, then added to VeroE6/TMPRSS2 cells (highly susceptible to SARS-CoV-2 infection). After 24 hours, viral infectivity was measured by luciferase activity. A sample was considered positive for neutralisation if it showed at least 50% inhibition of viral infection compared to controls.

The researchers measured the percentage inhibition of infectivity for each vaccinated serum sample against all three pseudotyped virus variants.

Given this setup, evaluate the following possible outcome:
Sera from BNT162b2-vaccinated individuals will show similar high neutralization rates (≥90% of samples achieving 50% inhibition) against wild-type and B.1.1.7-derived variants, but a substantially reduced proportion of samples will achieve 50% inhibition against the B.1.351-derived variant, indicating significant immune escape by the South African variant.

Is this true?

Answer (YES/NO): NO